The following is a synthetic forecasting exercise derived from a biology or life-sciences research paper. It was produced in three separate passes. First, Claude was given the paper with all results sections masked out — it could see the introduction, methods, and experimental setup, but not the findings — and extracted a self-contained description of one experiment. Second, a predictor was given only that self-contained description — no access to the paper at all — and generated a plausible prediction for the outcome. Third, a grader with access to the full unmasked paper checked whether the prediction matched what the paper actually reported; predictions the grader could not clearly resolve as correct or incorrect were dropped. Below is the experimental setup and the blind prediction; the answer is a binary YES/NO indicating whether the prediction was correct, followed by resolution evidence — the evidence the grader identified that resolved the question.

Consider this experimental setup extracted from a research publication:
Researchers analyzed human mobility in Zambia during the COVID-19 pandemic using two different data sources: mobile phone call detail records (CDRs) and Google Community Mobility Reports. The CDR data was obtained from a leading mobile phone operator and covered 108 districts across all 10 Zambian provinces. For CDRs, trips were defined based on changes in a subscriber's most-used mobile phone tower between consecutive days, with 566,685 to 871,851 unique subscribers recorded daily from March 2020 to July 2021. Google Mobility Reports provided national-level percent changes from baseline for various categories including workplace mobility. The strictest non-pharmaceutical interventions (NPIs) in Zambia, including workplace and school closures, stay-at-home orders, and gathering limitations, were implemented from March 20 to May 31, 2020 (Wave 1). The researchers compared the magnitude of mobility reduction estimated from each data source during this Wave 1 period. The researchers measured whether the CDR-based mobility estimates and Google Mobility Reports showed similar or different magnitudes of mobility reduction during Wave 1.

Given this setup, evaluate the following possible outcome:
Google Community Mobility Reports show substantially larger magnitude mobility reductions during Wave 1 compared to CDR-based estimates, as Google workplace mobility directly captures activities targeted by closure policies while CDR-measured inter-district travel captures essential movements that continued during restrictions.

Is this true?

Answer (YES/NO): NO